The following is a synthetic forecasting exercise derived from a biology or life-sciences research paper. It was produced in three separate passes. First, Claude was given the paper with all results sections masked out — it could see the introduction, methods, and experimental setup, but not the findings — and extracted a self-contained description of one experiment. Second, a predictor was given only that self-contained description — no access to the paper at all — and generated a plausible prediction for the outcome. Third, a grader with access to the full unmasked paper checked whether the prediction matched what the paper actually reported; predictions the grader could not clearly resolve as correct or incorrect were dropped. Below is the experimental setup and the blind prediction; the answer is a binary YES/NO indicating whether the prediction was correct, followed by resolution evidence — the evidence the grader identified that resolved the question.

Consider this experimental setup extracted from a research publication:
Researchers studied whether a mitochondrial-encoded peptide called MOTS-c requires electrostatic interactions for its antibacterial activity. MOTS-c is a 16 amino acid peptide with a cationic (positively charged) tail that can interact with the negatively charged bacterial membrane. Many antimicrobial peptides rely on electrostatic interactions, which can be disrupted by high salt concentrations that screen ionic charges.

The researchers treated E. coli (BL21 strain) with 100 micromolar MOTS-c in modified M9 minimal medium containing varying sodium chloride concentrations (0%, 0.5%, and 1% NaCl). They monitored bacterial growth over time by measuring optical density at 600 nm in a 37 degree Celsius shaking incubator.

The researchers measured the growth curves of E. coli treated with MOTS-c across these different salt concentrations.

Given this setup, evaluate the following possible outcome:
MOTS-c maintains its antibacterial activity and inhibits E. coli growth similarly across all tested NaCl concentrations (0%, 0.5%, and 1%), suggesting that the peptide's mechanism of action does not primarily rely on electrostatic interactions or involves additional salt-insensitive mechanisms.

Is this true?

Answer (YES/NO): NO